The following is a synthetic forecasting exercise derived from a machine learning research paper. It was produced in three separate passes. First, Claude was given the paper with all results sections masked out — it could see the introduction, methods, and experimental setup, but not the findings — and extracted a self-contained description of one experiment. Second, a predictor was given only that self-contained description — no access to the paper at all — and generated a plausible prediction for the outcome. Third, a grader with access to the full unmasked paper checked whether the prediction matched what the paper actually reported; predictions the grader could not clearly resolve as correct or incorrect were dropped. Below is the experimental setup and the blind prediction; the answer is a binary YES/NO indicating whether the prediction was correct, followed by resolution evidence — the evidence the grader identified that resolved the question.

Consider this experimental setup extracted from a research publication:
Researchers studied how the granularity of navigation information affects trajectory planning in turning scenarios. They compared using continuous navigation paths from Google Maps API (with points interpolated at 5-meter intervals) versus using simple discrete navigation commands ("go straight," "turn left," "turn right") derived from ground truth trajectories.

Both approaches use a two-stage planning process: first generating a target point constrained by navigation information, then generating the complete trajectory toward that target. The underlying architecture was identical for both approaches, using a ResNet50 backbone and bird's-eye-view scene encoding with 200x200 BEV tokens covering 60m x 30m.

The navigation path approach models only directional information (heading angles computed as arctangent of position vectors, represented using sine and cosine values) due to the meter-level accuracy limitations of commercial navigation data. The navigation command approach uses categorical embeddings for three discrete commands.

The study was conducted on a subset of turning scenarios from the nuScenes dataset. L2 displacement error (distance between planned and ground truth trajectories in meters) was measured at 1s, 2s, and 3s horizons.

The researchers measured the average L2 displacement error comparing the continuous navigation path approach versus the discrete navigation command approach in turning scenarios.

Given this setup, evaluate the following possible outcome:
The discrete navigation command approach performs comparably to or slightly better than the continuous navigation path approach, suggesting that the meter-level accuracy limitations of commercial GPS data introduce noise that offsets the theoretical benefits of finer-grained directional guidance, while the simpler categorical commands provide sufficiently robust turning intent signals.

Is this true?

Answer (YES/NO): NO